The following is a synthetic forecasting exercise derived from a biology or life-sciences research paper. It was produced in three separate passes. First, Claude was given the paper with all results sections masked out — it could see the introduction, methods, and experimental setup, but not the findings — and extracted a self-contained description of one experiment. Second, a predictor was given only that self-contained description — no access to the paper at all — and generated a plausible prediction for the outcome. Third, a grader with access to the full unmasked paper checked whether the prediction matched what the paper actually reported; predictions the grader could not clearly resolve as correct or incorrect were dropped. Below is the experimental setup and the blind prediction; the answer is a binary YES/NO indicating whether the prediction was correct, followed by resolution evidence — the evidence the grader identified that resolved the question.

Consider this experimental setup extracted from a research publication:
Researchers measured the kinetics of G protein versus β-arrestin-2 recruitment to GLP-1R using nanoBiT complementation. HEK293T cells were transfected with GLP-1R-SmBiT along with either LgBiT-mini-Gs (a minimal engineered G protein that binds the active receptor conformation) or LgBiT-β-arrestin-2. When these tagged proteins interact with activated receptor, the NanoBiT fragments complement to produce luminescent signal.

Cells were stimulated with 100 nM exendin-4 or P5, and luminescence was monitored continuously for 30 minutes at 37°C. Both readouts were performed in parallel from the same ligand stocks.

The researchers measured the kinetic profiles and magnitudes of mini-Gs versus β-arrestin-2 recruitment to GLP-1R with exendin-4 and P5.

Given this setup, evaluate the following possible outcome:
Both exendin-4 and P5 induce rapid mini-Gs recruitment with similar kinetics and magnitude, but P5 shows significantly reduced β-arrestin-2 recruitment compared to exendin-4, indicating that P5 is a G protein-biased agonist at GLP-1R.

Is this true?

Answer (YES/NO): NO